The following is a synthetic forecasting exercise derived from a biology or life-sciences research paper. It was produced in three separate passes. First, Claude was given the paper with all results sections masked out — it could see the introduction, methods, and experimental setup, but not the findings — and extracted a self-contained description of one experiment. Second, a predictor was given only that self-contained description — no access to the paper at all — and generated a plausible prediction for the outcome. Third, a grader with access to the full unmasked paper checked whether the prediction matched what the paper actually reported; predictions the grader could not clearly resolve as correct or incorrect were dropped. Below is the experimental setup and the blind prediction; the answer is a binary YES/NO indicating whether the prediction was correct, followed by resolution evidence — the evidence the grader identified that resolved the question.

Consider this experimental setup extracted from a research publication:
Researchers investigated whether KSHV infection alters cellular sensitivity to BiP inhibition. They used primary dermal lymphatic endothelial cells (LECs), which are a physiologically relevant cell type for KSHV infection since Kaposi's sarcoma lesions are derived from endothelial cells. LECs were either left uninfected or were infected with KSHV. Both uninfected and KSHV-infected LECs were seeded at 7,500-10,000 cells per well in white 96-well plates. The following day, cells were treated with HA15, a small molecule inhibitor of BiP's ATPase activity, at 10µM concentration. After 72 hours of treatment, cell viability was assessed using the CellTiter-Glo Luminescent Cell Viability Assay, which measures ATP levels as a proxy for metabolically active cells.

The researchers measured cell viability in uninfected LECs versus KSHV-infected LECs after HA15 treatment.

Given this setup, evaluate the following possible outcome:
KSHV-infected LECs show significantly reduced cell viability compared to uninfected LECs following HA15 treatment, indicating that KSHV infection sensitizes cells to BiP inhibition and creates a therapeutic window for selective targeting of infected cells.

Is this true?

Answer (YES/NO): YES